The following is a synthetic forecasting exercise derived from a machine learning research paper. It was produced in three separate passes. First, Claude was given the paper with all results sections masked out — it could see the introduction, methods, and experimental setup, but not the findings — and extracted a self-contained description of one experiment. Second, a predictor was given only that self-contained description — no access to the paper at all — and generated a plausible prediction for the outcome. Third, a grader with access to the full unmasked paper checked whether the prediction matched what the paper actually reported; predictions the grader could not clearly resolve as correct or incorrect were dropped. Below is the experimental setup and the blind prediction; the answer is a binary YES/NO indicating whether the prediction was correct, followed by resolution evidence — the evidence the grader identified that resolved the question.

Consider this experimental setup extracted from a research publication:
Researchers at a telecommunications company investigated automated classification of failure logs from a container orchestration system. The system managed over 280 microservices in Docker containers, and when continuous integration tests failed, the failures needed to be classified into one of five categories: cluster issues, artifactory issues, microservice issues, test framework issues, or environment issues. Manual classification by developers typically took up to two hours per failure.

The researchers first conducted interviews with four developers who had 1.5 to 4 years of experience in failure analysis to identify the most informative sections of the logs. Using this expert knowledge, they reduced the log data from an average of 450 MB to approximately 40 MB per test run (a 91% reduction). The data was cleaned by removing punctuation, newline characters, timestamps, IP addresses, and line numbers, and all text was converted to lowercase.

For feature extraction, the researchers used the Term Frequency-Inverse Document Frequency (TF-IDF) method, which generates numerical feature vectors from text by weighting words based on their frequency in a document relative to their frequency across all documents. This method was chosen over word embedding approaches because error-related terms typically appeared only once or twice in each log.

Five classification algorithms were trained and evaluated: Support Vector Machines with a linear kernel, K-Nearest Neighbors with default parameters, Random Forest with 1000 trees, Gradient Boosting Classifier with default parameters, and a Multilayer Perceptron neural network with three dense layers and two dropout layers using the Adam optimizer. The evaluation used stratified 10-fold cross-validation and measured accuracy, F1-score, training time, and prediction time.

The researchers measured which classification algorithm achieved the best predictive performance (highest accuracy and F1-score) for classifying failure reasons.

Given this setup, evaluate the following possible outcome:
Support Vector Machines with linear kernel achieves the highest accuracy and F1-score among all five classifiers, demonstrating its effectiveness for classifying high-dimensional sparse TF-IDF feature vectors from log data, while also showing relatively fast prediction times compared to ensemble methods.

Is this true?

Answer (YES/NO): NO